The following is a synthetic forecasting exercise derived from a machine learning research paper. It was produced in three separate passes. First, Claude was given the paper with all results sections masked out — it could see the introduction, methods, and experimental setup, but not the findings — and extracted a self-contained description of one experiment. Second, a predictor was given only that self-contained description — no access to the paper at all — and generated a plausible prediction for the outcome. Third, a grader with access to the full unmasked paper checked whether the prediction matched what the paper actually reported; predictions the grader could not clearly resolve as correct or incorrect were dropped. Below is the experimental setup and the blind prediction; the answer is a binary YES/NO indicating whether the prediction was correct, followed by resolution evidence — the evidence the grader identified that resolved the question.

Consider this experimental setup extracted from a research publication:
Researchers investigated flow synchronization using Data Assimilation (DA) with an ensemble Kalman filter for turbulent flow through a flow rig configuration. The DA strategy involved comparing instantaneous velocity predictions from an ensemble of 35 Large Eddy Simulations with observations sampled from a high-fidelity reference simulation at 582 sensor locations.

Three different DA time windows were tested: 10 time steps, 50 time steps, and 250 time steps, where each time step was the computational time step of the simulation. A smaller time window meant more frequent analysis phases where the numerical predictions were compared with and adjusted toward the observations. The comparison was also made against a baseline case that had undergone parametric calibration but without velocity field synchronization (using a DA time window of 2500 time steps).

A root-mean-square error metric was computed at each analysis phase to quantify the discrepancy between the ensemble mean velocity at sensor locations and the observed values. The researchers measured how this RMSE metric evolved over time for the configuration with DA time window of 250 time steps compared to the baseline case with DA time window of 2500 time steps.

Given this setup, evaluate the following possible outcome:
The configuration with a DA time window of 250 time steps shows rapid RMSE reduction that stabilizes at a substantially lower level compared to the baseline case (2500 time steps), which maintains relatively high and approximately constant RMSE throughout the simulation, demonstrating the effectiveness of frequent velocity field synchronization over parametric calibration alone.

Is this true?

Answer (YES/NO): NO